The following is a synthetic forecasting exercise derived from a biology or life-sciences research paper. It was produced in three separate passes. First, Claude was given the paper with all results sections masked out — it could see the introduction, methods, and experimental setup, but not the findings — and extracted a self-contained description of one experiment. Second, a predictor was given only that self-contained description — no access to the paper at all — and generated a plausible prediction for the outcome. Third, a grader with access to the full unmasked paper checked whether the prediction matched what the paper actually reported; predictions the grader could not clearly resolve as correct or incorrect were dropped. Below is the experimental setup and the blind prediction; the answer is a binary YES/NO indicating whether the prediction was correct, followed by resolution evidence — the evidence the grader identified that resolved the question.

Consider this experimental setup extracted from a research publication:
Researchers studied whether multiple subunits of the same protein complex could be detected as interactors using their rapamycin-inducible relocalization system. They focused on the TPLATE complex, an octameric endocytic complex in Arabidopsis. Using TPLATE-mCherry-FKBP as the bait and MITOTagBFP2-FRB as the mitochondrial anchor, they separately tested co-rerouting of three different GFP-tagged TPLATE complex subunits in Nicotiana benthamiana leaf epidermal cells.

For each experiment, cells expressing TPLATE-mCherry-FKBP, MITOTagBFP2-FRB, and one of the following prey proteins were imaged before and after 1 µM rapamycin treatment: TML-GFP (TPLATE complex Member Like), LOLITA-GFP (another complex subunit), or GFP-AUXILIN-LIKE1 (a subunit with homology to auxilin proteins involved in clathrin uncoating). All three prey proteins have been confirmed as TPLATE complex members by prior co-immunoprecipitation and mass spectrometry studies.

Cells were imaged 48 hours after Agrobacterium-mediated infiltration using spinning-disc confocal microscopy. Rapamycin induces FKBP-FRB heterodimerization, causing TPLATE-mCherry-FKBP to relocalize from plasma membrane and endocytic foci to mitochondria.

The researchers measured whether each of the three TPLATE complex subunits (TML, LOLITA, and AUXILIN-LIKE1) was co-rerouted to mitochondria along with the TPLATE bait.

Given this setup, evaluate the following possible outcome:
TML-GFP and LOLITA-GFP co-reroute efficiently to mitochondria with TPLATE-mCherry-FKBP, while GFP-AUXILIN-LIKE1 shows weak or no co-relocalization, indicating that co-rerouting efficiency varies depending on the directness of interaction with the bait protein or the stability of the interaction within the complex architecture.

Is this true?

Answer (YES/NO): NO